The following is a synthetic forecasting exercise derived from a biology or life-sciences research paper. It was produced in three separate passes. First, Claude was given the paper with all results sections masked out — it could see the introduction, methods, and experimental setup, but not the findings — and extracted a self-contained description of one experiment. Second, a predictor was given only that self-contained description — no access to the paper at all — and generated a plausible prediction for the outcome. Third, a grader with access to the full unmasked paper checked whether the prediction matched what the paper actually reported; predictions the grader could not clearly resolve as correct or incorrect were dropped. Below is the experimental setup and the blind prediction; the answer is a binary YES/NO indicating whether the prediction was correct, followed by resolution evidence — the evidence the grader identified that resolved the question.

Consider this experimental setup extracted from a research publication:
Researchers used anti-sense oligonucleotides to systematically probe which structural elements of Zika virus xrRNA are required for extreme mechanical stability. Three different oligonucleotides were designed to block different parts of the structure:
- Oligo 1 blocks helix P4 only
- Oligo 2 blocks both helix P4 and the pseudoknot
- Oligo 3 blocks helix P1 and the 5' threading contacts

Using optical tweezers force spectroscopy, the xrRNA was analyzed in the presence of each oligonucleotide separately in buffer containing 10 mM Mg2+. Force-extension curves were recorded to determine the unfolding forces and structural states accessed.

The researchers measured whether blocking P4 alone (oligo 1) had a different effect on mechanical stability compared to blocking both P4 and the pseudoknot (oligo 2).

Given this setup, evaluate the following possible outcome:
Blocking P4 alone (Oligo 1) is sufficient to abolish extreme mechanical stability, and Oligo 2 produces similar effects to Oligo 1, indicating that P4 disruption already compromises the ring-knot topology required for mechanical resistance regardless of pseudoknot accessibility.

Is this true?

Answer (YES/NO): NO